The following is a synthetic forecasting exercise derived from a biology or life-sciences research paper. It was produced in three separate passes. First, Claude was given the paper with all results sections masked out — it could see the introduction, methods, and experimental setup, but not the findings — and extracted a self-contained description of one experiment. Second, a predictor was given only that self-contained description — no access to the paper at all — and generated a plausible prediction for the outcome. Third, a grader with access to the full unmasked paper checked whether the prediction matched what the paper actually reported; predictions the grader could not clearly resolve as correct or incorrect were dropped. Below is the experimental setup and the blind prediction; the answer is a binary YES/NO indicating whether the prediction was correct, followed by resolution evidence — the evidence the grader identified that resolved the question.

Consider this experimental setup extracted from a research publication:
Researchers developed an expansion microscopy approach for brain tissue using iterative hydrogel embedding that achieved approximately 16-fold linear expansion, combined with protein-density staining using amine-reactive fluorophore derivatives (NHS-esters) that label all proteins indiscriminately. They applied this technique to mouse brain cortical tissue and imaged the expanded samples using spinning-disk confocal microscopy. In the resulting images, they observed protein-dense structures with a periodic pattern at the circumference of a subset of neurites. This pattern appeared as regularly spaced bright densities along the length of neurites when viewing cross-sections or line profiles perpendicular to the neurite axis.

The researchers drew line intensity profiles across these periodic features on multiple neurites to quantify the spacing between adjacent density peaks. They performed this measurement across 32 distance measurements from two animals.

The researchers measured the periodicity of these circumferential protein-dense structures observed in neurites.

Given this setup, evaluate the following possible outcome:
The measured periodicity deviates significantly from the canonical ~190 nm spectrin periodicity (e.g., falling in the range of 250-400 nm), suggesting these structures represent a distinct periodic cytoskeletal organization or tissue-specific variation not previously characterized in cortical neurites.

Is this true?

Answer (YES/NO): NO